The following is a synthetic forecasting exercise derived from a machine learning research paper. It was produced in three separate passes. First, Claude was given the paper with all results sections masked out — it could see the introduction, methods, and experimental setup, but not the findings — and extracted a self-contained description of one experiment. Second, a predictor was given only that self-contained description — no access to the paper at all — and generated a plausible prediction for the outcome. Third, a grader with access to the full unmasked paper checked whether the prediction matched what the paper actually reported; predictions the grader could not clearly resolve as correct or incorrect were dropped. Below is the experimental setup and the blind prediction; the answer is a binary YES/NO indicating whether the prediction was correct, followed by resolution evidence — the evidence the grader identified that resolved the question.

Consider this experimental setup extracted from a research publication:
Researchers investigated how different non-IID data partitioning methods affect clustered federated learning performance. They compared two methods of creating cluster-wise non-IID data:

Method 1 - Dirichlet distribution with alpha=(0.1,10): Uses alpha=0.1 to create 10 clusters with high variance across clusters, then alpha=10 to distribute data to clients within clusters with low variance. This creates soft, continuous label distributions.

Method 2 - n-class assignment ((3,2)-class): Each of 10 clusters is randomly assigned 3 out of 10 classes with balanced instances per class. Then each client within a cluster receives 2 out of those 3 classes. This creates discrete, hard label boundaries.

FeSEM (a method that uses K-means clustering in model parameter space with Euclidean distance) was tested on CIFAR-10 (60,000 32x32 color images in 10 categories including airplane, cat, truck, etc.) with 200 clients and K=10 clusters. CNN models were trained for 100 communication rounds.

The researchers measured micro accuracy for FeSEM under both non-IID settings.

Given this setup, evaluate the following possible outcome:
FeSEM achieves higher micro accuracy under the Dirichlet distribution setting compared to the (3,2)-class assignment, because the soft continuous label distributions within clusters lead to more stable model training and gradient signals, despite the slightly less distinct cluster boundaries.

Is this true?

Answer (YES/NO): NO